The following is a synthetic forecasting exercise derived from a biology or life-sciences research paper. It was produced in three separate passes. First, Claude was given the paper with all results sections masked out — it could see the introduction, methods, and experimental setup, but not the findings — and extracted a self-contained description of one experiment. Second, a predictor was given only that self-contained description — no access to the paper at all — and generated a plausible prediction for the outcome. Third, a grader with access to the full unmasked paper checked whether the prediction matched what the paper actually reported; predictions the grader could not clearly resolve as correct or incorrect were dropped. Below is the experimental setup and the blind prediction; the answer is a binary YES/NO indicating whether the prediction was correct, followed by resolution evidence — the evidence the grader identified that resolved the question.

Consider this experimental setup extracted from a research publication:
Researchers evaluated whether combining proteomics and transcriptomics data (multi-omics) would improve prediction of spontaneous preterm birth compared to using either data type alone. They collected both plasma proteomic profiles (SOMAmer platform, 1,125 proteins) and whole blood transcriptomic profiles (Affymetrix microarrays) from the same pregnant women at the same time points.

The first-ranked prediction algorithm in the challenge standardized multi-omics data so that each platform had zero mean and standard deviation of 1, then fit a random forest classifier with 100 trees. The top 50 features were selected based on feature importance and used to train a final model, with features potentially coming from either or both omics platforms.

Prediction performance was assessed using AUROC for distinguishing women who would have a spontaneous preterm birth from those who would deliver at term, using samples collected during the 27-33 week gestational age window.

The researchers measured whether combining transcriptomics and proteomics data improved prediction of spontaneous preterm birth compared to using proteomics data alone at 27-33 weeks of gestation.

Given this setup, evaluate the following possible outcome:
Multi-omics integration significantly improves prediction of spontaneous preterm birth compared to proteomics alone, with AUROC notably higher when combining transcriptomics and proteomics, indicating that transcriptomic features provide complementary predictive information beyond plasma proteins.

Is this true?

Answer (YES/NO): NO